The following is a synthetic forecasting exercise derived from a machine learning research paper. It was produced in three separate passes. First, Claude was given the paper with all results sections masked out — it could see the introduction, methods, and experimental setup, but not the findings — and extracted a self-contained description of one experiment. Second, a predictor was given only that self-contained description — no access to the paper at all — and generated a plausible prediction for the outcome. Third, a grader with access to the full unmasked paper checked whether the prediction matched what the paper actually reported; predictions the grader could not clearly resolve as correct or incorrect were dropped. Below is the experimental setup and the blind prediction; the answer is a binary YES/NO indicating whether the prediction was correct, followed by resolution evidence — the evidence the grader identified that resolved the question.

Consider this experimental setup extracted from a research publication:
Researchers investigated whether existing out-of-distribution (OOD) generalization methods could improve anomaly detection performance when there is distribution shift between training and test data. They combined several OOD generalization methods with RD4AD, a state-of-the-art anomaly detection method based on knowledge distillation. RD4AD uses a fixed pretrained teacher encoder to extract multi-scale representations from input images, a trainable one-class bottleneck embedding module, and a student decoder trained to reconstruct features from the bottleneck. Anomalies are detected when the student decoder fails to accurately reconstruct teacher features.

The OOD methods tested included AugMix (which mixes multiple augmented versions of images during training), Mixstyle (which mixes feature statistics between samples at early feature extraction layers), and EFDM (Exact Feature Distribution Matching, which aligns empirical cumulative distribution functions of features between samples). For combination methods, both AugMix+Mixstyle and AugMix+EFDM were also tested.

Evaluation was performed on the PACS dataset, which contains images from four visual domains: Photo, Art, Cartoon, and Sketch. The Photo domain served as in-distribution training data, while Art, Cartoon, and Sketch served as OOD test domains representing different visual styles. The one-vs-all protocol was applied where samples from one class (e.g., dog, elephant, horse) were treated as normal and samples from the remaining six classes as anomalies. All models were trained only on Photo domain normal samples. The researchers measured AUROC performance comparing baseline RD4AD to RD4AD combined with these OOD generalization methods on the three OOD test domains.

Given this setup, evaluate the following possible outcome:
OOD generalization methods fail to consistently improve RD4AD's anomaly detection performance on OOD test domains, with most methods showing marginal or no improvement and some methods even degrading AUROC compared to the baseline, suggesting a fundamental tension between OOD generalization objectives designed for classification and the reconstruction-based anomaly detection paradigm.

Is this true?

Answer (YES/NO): YES